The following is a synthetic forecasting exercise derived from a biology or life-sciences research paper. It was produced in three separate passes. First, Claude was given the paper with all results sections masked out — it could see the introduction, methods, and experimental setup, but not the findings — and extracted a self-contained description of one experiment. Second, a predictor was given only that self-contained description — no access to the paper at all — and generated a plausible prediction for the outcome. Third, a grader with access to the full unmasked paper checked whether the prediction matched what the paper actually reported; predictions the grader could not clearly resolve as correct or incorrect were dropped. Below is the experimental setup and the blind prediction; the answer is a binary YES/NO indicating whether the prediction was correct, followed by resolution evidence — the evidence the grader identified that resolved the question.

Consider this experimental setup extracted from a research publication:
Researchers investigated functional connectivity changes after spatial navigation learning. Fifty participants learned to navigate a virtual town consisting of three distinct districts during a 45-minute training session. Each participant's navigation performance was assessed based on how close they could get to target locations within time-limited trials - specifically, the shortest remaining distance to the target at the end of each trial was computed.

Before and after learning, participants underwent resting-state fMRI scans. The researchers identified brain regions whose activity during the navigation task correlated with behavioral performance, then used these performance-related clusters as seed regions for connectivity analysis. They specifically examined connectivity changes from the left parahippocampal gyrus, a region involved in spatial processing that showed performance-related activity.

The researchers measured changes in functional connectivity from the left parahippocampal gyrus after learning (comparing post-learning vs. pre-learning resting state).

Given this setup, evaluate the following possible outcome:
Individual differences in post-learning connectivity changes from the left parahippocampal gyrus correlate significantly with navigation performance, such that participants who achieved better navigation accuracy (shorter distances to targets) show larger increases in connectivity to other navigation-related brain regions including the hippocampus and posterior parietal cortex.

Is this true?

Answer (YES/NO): NO